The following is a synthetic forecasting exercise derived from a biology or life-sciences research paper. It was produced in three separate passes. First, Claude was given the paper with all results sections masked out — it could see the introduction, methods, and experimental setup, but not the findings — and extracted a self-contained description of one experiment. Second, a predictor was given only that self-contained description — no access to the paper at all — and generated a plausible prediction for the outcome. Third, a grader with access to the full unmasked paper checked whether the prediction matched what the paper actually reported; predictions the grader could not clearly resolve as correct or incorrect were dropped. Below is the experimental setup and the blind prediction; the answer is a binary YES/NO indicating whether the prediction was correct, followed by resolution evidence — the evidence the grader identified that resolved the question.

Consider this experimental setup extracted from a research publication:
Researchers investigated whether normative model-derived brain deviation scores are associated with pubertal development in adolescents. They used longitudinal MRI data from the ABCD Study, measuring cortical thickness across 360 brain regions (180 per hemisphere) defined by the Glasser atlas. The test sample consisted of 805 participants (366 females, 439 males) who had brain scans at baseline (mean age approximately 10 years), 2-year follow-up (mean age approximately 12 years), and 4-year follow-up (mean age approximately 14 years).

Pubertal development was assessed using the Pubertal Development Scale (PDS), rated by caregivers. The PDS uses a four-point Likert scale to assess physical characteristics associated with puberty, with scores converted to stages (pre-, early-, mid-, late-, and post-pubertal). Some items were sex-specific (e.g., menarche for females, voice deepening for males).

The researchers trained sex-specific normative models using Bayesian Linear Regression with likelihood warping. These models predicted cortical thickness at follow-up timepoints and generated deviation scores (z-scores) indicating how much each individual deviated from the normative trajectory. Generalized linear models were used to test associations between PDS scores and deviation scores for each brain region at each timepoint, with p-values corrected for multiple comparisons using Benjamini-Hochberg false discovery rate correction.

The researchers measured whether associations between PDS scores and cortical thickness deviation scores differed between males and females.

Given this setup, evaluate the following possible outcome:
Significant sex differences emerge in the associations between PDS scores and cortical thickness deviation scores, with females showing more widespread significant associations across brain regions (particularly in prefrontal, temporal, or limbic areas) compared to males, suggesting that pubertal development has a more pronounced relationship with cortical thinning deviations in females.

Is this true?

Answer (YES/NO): NO